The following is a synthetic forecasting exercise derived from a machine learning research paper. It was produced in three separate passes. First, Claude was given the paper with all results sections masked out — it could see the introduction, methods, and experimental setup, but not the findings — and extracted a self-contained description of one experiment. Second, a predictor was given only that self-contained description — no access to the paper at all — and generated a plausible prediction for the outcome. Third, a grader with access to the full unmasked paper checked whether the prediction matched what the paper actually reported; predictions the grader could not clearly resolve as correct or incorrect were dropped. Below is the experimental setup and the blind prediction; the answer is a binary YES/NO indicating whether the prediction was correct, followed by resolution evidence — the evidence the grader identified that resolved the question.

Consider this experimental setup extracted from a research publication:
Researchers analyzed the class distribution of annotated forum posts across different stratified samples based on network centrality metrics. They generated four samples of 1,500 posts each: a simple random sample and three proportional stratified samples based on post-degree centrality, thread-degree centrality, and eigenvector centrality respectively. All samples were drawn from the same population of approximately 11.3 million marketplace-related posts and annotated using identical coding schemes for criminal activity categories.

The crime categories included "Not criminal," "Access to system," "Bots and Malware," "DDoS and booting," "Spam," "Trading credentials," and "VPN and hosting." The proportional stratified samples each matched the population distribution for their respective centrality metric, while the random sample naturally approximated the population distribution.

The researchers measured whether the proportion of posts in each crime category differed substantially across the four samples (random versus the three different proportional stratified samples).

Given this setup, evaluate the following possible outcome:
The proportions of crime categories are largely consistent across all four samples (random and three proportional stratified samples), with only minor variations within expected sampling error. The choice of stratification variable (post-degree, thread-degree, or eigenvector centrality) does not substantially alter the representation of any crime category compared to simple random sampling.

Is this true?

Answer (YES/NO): YES